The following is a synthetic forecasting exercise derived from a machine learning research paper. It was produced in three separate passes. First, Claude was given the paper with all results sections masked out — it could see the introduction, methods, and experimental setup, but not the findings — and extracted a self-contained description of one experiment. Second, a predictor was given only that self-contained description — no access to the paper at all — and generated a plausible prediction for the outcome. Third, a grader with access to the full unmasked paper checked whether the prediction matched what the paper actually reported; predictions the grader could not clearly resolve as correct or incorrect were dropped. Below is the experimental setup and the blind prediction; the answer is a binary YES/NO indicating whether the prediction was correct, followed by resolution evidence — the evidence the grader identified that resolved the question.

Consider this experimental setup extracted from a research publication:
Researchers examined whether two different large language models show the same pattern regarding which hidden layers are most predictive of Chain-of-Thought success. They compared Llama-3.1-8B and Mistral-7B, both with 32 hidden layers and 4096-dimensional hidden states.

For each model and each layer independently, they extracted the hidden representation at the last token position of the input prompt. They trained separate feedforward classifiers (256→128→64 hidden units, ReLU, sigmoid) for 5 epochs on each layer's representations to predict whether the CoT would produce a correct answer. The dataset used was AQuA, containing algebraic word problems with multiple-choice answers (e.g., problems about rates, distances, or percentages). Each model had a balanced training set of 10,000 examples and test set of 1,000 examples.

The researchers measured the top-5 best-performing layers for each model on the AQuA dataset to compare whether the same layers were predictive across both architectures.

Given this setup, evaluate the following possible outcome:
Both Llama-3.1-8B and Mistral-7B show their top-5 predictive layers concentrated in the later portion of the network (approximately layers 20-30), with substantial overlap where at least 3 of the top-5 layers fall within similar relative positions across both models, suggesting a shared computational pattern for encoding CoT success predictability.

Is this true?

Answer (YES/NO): NO